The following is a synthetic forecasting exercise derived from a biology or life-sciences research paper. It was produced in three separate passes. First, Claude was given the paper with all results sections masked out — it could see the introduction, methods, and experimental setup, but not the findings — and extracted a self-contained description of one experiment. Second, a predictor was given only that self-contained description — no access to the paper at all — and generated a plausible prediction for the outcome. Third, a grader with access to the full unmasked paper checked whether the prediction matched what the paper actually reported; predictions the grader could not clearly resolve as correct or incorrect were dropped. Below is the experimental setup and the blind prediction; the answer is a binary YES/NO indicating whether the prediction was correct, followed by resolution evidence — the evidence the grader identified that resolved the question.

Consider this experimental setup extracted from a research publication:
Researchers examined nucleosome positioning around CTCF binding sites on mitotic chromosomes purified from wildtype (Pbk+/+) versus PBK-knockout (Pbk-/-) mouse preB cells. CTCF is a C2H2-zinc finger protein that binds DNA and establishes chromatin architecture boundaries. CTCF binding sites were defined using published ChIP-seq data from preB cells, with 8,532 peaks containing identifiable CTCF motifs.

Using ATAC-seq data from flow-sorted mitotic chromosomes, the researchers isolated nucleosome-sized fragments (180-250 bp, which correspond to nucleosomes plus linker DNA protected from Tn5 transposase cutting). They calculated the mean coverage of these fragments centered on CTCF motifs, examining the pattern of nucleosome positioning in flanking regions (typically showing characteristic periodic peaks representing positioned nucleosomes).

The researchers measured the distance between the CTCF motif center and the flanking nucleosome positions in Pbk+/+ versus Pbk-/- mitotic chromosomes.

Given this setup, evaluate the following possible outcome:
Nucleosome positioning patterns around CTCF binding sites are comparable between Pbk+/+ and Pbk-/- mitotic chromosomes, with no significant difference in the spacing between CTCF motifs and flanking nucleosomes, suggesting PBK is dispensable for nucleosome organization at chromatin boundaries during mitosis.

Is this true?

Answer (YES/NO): NO